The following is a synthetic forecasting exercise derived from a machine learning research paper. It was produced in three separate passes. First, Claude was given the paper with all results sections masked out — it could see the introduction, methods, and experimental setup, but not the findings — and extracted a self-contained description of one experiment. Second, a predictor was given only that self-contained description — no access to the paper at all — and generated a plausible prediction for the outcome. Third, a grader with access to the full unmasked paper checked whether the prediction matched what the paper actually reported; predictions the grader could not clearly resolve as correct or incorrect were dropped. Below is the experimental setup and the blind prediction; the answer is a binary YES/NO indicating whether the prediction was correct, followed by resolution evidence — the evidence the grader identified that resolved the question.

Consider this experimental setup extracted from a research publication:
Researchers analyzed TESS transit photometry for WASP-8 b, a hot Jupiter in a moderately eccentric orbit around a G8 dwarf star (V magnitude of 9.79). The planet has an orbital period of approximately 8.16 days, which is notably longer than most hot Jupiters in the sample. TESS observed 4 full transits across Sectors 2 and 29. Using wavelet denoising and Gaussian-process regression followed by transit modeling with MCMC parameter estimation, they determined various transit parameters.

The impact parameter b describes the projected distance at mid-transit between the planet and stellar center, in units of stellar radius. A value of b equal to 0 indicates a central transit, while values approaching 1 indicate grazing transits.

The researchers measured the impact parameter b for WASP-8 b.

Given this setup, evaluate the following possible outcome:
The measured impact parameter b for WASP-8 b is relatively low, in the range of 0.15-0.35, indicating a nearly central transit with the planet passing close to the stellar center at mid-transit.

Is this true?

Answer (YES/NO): NO